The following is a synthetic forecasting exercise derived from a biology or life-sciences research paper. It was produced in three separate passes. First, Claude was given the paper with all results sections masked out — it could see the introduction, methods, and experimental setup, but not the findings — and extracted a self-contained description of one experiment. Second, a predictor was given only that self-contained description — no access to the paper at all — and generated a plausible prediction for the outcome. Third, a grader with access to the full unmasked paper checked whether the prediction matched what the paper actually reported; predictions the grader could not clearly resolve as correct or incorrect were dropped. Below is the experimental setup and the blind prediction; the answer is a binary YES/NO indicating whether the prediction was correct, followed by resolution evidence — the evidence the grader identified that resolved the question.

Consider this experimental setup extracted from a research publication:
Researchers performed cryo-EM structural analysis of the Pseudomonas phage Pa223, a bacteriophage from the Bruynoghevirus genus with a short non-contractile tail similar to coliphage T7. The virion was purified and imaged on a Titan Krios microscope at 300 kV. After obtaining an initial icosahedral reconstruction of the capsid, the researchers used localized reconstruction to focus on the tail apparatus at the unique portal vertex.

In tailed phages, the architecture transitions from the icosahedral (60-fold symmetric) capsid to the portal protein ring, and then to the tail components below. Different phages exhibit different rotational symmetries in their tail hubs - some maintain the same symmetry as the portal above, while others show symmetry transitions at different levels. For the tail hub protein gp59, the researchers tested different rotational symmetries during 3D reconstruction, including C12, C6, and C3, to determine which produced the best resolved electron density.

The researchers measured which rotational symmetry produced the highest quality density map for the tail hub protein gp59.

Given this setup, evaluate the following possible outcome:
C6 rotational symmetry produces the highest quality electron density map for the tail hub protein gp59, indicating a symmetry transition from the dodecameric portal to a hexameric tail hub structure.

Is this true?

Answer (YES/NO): YES